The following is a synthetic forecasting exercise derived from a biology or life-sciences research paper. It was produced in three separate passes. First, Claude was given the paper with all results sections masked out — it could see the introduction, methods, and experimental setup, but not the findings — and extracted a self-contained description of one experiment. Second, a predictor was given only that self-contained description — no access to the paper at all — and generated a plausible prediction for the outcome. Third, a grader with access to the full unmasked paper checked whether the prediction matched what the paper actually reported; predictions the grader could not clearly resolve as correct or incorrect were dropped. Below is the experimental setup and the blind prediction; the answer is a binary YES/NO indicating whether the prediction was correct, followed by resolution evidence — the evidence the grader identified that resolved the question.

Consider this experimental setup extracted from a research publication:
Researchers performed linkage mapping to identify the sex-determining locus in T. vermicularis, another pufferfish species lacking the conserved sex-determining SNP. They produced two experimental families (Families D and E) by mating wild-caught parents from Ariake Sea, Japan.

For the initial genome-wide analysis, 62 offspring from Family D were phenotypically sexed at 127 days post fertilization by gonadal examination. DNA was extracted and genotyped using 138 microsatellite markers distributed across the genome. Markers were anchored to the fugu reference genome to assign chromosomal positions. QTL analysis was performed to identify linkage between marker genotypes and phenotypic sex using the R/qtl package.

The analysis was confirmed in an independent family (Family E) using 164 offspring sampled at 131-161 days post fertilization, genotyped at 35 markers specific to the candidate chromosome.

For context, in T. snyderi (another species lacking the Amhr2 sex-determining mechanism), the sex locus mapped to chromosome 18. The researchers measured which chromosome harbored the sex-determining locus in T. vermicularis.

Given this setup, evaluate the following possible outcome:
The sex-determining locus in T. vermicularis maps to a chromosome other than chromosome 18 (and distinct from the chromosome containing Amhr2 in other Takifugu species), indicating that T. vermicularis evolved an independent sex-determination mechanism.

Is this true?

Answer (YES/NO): YES